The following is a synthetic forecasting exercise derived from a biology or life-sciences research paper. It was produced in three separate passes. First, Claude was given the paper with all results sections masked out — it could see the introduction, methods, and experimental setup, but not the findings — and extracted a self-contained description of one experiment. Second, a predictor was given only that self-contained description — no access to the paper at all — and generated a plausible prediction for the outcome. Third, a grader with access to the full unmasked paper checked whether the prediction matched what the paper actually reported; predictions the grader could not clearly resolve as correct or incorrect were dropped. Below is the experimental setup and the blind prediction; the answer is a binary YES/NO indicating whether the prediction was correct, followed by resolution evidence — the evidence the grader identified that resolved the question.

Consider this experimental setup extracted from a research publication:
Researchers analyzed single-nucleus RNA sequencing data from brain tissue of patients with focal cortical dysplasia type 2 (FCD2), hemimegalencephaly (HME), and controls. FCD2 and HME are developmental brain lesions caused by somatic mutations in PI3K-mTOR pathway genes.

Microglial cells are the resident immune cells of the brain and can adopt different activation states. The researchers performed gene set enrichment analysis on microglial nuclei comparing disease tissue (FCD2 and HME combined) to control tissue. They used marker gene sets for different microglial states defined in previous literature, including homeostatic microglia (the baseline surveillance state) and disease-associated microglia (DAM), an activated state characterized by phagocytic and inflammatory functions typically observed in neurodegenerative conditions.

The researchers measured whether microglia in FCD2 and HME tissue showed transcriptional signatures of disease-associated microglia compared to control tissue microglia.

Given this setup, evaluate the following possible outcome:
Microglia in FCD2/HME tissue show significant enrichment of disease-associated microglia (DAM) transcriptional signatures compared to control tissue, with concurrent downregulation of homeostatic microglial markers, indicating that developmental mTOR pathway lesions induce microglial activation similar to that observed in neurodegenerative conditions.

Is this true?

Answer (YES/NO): NO